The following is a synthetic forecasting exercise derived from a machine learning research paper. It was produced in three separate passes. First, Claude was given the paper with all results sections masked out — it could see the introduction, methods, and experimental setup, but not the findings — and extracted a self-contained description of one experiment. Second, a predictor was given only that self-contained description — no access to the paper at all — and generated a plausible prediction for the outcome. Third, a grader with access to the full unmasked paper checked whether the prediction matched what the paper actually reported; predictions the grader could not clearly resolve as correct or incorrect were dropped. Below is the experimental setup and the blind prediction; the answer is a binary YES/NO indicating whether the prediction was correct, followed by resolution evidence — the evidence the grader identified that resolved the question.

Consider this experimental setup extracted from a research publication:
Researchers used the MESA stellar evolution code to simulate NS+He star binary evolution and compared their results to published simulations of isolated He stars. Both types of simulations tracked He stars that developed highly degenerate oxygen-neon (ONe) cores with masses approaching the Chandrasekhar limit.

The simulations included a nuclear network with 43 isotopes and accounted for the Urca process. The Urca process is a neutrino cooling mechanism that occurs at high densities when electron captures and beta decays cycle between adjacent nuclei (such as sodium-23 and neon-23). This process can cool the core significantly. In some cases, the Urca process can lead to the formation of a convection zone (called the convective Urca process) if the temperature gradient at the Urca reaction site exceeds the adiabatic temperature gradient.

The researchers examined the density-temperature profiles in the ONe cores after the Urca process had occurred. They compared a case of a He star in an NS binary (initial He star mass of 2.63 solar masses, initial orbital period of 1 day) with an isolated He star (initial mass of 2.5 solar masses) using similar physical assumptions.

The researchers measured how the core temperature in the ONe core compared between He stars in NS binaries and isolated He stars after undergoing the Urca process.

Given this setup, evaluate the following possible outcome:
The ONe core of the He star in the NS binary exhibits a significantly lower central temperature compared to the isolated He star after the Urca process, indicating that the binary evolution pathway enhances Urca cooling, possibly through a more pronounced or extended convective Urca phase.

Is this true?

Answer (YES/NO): NO